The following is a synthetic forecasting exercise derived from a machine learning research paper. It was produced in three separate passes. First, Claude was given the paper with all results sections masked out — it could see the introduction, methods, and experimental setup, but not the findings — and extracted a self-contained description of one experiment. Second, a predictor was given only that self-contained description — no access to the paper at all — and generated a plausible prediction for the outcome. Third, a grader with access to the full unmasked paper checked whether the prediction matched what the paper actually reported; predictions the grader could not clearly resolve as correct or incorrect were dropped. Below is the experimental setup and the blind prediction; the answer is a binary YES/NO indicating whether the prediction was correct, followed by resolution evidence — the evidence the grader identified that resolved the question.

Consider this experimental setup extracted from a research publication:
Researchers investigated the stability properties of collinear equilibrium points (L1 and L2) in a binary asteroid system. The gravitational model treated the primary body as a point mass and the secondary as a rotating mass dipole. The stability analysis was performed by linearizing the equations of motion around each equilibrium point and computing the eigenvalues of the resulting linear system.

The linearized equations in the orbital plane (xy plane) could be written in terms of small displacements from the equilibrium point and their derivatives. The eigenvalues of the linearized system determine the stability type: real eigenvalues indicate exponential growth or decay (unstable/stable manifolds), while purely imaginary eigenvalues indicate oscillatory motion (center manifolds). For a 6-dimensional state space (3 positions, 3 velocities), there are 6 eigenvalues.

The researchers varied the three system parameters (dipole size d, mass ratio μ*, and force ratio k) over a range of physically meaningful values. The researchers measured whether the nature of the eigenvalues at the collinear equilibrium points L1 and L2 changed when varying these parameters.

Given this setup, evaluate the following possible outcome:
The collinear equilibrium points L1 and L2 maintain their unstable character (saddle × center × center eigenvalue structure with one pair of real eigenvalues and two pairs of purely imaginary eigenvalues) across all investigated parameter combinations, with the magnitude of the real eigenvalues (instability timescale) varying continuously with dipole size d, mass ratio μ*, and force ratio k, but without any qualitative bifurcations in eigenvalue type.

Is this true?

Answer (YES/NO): YES